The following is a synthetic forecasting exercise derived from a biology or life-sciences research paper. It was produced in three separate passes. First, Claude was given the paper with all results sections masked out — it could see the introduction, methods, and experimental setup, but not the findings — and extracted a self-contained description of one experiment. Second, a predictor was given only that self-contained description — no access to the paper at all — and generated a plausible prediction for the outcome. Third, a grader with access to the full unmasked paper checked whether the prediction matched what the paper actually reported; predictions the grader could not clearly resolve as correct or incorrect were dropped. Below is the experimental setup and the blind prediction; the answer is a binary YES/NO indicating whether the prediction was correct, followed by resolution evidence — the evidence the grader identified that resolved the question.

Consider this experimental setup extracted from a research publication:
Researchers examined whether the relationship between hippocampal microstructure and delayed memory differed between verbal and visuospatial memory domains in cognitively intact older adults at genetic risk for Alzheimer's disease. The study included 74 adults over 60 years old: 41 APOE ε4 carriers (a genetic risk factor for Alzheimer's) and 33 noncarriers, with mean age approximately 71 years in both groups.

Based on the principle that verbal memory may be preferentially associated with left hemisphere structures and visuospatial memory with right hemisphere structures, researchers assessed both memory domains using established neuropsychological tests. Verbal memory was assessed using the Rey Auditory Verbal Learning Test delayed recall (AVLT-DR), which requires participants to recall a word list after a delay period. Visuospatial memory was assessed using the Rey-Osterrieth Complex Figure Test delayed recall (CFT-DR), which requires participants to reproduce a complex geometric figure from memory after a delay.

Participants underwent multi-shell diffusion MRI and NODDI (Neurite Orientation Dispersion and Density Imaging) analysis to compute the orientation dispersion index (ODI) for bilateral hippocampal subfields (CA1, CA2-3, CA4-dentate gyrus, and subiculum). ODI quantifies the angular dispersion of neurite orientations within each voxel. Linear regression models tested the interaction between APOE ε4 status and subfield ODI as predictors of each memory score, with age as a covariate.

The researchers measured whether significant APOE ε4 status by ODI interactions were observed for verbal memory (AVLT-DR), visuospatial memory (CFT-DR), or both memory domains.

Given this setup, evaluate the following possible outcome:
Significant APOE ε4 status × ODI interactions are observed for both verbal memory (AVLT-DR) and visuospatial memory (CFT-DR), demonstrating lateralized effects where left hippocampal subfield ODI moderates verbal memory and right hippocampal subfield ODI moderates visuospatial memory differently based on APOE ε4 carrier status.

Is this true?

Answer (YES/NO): NO